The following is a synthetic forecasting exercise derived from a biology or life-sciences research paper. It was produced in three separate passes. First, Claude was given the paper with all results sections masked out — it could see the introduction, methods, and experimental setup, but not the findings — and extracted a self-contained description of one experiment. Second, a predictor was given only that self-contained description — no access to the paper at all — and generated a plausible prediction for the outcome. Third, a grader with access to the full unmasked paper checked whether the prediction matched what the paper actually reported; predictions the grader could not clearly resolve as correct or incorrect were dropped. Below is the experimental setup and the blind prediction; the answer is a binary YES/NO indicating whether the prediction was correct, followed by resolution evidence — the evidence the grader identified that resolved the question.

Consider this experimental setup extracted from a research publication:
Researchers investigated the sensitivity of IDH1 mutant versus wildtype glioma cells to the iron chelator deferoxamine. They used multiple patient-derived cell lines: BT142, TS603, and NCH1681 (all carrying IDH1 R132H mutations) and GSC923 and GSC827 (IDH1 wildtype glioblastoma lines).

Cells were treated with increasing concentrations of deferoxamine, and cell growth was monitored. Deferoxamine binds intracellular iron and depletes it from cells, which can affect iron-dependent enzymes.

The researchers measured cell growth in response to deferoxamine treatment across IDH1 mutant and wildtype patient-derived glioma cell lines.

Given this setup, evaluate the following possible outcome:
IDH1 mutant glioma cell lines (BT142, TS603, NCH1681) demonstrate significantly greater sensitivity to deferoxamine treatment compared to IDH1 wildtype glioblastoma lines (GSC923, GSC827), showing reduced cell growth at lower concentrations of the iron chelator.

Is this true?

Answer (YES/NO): YES